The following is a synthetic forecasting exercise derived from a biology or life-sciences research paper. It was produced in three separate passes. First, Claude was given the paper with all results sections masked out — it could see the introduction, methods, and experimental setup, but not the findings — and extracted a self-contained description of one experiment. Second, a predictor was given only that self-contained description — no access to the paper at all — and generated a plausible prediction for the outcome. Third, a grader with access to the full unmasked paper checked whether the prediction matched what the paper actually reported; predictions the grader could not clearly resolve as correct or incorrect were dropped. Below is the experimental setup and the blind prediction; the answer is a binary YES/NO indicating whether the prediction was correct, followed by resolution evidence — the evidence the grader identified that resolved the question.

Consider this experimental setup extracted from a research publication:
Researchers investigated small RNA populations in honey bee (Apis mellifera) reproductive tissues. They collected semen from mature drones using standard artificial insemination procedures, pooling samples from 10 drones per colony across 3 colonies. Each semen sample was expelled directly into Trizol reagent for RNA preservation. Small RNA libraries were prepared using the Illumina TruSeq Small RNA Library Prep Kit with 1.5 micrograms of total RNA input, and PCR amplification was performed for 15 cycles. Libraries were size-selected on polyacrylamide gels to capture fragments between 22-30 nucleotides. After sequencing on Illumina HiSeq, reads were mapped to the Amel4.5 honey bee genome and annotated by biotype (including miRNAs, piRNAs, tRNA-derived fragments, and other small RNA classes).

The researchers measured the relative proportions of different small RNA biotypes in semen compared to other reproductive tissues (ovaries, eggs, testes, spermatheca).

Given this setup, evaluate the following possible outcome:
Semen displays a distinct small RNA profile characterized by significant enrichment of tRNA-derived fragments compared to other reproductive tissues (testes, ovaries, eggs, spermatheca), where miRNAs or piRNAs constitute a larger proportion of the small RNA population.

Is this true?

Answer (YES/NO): YES